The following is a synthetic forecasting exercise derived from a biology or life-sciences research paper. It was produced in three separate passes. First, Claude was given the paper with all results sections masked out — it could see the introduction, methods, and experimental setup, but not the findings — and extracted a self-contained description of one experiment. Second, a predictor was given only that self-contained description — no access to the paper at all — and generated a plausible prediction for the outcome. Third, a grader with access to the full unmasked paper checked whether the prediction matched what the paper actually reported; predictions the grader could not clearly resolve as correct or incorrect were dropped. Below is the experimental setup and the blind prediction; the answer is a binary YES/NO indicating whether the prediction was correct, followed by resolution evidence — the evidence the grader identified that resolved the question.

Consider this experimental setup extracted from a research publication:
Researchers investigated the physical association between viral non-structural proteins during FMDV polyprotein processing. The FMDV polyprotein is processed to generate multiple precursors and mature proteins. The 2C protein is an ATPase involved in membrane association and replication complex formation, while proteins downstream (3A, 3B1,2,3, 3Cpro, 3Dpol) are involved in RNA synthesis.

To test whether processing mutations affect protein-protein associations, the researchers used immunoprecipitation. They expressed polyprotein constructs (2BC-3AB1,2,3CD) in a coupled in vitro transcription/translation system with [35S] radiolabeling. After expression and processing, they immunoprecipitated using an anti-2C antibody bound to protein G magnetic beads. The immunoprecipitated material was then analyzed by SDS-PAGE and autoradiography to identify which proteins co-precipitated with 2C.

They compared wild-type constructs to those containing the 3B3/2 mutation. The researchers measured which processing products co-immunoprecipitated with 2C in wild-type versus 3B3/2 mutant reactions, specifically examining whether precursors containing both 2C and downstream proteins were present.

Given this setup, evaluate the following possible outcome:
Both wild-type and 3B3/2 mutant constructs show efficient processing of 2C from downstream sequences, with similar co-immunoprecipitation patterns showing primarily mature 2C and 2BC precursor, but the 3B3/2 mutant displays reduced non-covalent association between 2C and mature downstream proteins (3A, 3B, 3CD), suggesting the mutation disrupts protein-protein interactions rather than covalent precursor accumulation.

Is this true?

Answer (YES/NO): NO